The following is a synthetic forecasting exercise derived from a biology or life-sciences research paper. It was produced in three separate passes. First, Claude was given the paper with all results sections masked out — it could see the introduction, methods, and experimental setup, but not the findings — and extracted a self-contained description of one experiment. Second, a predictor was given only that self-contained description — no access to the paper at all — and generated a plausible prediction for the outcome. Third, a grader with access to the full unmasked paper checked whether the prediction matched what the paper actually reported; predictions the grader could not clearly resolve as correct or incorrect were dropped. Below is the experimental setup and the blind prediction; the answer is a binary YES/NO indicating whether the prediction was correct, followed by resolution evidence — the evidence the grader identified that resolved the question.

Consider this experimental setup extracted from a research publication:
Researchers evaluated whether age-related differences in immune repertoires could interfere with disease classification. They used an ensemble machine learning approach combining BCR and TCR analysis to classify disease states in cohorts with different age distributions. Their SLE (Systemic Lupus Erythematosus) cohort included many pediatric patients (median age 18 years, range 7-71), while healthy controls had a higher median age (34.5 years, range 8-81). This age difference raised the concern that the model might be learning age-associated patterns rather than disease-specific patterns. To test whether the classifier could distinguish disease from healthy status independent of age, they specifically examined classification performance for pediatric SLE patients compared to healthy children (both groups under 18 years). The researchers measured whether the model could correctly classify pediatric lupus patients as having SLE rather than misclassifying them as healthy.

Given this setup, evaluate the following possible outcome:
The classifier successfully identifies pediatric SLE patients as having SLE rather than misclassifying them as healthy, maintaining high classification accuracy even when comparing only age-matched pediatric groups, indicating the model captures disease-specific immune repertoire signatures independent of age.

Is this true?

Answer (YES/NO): YES